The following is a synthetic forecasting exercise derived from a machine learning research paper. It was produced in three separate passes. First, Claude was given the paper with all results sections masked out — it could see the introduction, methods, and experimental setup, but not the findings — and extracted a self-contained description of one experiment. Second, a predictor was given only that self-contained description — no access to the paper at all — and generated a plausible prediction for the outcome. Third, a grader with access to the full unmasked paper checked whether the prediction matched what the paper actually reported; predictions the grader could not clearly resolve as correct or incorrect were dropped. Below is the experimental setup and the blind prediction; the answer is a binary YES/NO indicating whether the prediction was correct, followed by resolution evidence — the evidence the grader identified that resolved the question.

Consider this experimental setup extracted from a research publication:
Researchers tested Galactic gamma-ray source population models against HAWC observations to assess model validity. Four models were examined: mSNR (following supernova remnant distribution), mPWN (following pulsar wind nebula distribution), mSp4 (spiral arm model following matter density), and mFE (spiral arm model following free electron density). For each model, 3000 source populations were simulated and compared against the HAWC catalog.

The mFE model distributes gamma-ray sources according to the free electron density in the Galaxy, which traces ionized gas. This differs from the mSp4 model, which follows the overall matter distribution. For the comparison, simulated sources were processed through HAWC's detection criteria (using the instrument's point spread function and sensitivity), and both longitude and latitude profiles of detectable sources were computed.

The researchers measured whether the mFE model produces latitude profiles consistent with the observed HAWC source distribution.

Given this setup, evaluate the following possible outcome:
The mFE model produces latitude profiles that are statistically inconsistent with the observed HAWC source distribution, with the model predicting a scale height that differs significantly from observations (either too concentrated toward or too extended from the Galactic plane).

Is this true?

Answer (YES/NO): YES